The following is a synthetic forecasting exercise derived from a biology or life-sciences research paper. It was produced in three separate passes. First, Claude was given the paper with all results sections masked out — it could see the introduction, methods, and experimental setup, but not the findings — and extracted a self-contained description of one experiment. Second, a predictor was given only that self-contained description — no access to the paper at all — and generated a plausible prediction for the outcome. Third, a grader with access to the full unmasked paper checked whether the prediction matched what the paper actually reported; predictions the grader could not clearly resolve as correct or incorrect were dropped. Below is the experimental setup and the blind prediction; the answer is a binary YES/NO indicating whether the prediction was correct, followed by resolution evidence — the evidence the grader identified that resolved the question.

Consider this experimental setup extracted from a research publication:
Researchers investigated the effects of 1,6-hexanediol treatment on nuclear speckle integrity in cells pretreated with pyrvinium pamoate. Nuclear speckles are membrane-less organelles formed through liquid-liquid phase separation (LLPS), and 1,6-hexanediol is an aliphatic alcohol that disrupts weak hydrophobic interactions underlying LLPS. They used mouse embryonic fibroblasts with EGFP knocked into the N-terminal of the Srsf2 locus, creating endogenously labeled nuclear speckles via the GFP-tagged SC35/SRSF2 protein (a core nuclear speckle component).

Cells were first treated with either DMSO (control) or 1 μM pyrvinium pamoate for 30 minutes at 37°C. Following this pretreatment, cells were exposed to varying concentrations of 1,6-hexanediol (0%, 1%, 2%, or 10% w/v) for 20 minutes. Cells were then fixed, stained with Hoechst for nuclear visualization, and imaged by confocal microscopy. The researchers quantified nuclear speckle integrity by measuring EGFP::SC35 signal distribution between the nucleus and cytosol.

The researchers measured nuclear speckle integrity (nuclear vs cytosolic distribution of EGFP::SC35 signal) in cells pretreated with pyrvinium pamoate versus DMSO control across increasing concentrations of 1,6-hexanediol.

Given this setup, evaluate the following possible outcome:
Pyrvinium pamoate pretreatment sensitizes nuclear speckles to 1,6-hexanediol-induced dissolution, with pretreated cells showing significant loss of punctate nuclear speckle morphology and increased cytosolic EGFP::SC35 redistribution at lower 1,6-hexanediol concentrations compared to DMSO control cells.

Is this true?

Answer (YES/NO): NO